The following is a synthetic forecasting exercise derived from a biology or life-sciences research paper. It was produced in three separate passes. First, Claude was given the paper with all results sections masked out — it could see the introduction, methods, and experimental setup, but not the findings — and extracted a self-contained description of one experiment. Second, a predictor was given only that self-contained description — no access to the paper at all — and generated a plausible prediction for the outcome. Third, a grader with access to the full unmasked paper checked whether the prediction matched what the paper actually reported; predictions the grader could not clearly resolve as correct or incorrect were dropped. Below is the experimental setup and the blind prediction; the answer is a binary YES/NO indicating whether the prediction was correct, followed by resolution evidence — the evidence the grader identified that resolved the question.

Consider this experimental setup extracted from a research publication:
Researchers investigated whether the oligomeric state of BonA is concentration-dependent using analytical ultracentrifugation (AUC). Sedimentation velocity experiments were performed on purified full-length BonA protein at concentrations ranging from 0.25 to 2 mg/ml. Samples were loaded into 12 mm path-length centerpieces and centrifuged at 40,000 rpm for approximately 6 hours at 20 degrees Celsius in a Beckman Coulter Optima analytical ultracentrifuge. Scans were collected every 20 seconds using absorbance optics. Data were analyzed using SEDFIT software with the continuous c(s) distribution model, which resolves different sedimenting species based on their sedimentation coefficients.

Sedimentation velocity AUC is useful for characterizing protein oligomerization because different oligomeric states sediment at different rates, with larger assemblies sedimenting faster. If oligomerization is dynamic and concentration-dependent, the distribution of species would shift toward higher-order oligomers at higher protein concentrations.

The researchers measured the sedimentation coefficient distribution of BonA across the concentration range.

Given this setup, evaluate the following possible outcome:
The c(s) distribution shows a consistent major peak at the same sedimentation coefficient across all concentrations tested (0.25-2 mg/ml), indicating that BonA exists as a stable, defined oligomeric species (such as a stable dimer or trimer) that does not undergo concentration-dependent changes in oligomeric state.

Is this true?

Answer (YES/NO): NO